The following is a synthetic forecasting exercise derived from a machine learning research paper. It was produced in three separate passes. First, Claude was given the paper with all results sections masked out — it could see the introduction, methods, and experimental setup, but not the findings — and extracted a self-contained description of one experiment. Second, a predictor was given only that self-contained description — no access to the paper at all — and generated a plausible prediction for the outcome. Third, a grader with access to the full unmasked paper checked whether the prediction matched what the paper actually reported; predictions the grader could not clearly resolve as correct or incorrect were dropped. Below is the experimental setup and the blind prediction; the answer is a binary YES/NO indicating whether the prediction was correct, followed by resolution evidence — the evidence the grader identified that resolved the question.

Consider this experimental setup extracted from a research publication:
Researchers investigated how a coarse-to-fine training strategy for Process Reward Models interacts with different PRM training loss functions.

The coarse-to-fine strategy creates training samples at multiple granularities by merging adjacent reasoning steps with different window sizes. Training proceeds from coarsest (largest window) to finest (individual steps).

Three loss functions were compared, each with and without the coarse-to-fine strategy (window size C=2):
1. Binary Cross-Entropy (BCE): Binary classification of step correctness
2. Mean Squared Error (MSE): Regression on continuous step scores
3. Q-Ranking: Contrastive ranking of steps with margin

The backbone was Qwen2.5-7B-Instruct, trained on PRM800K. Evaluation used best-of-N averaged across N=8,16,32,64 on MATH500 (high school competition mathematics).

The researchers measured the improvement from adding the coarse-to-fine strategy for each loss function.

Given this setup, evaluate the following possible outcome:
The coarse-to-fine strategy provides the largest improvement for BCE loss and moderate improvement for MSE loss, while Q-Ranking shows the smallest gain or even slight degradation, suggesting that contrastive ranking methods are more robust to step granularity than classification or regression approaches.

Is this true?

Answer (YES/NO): NO